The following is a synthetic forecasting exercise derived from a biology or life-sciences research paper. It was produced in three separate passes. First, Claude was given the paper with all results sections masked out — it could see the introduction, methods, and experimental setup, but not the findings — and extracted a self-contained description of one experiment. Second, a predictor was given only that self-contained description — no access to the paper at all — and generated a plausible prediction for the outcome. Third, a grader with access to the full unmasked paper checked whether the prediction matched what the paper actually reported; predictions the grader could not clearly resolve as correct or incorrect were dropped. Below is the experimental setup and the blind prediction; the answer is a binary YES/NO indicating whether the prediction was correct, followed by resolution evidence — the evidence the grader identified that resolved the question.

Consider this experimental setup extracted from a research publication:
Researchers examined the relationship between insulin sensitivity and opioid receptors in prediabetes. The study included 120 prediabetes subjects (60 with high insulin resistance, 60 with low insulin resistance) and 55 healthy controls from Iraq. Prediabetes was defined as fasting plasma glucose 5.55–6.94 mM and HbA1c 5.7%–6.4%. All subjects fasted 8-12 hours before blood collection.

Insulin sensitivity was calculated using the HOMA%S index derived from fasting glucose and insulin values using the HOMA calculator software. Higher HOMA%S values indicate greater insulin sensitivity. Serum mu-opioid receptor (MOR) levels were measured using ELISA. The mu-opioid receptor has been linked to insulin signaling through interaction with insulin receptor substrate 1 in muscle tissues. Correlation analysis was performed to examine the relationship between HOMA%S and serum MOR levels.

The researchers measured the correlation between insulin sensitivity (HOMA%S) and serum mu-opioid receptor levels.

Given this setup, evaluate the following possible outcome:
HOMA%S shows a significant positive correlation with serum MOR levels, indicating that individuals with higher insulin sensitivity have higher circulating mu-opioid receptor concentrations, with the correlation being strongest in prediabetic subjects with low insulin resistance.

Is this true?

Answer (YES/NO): NO